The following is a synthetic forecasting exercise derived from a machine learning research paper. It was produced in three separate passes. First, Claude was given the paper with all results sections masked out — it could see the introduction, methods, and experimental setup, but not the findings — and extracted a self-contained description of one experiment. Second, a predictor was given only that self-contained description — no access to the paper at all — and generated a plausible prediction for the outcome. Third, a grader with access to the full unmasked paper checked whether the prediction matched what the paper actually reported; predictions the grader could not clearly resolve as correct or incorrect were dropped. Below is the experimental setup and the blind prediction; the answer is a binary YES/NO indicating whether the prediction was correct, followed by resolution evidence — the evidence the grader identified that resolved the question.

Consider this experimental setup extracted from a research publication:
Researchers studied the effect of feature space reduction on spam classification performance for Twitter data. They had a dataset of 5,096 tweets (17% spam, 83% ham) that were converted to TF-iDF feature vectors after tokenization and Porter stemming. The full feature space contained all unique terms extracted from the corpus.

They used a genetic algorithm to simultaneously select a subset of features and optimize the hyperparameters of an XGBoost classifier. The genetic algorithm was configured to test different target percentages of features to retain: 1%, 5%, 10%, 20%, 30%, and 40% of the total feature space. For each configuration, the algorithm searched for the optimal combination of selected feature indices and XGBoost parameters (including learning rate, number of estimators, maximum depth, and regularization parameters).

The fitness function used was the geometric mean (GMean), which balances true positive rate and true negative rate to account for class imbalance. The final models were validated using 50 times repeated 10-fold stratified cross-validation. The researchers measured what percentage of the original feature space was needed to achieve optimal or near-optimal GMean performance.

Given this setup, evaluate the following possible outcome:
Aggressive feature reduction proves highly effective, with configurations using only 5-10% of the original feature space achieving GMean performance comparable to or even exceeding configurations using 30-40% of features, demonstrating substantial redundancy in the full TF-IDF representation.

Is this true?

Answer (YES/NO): NO